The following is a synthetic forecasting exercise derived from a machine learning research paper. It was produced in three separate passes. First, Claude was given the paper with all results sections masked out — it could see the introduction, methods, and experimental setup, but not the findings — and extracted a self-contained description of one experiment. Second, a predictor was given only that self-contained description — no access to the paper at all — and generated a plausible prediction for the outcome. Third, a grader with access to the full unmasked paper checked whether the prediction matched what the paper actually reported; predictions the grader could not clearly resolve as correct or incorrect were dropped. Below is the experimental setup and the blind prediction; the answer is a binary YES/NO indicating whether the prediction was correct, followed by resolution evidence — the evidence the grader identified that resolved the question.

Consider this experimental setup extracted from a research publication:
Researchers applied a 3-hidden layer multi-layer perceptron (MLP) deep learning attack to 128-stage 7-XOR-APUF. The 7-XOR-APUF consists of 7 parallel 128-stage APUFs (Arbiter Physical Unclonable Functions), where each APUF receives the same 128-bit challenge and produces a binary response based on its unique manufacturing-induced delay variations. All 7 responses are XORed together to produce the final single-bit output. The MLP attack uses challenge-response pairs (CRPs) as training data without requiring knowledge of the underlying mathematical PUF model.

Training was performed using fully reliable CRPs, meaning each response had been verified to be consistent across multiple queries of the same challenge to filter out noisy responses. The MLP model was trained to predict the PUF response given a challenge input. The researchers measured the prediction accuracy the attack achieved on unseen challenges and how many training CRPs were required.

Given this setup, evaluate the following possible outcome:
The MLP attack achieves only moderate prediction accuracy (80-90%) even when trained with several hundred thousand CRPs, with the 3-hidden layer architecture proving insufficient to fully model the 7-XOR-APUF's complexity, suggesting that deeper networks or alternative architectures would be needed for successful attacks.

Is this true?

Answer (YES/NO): NO